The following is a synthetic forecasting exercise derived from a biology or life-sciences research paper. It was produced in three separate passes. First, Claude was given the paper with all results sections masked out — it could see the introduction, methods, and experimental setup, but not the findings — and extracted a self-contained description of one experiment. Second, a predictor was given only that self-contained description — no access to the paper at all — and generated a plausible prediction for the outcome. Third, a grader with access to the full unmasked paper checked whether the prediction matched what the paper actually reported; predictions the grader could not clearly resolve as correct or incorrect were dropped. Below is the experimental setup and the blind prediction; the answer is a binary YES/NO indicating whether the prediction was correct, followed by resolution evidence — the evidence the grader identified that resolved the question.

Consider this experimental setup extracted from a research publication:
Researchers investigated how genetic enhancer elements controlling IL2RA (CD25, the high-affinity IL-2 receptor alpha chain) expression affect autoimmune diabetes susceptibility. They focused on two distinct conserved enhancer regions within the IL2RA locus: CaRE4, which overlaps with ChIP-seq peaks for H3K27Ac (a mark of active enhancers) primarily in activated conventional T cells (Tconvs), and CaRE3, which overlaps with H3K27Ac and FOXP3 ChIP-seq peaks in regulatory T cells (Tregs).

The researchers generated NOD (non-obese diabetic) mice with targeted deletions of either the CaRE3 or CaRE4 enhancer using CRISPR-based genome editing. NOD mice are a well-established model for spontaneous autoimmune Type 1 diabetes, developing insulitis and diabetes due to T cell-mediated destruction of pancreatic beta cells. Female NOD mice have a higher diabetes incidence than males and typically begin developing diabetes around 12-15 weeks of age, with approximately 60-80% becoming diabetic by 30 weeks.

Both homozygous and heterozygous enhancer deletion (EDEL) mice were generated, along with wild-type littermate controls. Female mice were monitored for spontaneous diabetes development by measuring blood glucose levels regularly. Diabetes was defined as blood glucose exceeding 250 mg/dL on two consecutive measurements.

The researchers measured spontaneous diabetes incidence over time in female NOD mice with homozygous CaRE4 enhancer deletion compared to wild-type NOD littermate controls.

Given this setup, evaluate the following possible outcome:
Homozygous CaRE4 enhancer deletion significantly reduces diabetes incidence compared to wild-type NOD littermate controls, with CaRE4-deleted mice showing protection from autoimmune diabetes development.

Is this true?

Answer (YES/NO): YES